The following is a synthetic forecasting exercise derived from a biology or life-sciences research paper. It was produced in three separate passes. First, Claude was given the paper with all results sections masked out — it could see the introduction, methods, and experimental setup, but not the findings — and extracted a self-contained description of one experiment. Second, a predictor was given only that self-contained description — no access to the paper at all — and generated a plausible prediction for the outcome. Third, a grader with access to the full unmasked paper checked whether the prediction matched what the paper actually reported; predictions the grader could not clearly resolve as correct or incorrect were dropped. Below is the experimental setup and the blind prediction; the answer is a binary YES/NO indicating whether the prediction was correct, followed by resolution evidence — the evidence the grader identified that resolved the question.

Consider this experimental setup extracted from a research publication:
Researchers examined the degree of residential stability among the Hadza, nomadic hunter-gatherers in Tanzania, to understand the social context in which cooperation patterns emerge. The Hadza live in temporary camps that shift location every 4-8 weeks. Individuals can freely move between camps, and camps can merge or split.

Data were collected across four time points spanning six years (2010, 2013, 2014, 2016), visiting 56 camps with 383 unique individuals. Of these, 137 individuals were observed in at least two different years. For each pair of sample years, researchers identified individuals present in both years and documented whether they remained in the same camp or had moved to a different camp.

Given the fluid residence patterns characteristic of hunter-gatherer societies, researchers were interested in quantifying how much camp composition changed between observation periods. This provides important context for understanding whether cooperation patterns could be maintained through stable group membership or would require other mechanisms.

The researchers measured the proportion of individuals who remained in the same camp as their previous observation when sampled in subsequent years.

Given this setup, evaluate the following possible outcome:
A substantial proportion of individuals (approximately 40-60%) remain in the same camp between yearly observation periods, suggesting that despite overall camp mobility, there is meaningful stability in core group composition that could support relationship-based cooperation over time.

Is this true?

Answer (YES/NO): NO